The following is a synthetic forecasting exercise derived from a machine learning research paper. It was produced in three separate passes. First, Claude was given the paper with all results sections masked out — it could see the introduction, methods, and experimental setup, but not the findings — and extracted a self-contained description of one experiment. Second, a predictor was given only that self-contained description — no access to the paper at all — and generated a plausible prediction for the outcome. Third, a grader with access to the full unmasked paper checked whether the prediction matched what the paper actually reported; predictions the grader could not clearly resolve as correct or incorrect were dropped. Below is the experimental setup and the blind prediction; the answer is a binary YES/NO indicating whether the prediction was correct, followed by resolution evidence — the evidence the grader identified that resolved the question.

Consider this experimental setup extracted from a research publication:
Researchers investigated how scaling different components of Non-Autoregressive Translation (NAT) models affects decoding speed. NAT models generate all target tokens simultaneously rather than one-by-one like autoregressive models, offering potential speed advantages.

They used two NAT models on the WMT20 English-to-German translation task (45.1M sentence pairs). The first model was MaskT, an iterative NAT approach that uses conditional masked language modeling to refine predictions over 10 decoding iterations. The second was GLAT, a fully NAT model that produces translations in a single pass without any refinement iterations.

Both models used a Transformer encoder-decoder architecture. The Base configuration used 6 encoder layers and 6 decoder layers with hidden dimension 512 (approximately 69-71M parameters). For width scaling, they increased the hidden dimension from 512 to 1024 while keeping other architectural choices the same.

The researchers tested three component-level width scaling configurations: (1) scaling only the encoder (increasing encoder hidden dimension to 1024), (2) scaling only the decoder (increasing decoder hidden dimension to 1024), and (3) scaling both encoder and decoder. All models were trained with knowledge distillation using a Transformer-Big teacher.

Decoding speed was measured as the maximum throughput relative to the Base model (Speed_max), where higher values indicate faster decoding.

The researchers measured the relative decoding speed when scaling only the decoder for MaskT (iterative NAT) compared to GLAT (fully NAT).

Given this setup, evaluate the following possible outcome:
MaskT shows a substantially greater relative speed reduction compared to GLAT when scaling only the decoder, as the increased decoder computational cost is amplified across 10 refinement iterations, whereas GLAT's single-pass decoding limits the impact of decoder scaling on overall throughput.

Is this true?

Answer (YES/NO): YES